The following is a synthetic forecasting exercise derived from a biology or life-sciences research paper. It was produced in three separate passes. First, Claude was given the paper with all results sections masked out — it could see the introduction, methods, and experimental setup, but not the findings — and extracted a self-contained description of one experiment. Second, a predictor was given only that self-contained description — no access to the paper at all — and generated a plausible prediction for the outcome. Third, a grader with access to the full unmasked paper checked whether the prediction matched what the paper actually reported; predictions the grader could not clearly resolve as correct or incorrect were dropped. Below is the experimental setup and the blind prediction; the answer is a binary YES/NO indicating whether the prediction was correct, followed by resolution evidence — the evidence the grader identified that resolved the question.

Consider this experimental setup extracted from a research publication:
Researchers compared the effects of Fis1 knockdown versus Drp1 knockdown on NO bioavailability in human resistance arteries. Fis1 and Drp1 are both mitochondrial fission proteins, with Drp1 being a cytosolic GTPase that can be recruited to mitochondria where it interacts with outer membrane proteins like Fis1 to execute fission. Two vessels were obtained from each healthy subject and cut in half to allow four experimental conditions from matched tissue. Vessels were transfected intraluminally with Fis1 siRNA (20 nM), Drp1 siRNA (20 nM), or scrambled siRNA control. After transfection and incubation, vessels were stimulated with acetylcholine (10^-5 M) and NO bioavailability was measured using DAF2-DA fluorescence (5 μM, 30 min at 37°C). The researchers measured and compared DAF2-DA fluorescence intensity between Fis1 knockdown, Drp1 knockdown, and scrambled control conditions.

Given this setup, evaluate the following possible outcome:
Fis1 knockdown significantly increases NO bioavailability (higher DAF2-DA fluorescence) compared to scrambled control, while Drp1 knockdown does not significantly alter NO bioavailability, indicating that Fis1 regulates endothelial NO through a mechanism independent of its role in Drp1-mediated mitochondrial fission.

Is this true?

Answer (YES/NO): NO